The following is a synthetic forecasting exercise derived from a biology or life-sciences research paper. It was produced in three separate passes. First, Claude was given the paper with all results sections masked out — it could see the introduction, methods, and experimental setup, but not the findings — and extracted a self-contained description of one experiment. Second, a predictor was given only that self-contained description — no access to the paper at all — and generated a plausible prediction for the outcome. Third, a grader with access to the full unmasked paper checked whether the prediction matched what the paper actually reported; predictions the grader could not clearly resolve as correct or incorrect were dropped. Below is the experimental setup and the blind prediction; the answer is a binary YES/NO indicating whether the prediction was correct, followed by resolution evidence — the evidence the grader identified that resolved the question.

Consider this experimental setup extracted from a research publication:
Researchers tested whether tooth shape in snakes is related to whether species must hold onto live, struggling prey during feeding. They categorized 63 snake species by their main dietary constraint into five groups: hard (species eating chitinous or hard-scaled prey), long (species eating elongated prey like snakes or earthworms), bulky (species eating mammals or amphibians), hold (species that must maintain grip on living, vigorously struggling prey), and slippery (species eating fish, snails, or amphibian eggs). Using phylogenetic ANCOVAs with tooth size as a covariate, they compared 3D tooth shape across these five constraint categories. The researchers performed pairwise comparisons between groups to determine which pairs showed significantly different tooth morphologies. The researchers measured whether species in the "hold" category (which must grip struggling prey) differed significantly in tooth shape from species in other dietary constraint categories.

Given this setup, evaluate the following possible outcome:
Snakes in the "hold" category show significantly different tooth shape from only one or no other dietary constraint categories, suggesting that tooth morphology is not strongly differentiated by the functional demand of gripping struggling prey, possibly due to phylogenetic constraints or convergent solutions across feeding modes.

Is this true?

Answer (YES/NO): NO